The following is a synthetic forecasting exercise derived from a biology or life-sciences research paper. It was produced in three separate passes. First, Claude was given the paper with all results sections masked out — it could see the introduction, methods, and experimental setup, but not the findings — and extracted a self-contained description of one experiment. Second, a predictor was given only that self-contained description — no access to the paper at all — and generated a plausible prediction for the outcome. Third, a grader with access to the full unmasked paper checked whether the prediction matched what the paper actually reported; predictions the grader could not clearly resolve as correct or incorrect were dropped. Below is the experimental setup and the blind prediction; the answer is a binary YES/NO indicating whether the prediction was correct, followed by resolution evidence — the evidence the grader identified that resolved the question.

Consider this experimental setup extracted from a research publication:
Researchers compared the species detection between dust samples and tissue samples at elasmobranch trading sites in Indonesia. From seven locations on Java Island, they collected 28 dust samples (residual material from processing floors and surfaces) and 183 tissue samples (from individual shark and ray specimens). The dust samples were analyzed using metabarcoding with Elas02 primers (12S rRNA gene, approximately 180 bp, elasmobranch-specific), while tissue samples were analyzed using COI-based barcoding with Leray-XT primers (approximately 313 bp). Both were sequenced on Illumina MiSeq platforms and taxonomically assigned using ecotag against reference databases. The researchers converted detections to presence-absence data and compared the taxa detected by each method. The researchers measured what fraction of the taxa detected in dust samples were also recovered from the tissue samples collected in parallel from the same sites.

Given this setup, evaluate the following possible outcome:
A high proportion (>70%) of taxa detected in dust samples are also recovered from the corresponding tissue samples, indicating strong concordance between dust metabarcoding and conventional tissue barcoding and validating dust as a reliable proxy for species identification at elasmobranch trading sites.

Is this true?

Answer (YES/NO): NO